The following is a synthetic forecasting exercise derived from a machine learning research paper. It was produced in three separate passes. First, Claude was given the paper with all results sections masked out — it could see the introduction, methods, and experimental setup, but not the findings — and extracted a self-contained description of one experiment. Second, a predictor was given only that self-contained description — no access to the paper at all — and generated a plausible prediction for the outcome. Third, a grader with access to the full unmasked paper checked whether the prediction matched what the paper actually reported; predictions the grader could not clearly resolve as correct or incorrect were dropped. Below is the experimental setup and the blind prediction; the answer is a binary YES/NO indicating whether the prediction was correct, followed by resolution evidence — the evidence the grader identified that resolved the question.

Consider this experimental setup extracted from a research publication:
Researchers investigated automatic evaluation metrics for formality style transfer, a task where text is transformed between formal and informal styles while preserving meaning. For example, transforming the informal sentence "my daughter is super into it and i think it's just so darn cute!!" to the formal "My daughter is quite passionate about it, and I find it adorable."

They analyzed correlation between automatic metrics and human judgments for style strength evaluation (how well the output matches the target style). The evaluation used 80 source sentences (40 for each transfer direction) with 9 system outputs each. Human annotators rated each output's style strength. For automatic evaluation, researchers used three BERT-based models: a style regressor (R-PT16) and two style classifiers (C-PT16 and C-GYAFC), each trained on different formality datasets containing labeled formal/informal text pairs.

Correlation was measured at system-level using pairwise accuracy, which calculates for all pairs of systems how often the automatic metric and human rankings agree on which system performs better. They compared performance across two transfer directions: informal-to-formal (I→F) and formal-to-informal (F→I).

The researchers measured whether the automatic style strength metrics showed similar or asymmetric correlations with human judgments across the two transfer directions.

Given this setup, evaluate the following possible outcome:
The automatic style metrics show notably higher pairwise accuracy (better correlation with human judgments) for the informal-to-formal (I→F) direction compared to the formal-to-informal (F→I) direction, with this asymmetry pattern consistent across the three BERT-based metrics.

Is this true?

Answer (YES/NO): YES